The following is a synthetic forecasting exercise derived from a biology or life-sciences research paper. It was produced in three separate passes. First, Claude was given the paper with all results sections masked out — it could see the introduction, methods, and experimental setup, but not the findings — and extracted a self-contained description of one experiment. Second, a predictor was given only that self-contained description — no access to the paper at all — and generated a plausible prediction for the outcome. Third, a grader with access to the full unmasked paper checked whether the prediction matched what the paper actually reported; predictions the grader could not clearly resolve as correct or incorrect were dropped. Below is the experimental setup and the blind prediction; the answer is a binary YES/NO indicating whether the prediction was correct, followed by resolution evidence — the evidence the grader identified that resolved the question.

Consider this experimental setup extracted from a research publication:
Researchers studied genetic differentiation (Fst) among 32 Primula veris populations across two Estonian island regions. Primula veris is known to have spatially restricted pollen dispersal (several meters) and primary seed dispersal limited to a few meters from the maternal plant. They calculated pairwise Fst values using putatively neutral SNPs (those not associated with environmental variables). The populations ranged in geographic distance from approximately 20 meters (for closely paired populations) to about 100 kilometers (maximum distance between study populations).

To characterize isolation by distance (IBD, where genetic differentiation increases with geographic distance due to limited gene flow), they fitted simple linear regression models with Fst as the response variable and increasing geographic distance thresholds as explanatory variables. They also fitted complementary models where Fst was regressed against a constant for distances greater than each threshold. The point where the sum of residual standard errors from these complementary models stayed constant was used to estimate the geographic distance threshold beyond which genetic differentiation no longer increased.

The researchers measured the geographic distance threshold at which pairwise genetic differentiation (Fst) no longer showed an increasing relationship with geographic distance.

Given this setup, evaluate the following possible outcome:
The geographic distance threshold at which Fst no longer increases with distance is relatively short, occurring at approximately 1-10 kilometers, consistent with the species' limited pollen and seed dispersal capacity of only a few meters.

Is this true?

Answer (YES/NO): NO